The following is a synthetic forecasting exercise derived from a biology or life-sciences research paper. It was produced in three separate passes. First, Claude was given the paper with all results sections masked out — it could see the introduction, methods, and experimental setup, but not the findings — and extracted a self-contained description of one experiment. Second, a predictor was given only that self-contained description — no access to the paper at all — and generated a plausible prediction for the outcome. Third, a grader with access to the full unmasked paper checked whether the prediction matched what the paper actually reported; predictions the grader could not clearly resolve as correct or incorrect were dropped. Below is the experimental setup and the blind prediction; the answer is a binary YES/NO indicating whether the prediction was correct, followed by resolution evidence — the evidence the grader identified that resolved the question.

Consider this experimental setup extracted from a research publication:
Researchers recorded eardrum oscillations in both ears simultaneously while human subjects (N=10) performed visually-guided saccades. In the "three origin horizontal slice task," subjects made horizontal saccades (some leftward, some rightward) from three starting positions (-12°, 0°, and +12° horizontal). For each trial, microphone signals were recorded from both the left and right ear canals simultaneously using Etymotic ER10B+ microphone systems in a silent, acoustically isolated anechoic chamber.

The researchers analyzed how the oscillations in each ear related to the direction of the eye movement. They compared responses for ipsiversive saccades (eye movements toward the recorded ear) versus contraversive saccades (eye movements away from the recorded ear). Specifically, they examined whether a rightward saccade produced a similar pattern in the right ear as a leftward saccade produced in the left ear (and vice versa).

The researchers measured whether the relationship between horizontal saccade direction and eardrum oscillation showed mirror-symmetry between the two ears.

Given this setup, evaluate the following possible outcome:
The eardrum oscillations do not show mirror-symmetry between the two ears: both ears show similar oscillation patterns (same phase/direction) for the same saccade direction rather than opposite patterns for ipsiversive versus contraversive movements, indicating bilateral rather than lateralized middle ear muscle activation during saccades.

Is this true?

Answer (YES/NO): NO